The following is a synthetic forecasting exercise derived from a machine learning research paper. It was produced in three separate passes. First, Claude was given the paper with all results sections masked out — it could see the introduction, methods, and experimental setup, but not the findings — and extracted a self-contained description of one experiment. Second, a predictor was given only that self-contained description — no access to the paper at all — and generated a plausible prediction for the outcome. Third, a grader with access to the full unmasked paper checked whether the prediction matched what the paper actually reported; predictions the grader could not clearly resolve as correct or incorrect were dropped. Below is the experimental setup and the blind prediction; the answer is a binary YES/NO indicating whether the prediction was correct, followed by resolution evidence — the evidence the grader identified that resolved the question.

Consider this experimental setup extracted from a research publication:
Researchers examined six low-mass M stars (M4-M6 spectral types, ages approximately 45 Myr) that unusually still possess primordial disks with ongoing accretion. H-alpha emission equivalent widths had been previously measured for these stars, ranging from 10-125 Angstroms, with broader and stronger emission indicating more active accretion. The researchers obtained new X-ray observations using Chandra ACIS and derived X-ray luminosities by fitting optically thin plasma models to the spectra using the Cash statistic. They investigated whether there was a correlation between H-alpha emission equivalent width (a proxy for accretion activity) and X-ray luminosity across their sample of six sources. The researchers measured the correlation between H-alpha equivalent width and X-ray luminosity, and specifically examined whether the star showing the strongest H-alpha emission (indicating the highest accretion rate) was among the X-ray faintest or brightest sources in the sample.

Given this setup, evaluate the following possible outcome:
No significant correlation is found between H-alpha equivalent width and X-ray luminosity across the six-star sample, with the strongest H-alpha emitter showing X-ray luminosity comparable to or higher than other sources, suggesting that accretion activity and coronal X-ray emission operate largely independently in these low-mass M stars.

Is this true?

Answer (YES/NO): YES